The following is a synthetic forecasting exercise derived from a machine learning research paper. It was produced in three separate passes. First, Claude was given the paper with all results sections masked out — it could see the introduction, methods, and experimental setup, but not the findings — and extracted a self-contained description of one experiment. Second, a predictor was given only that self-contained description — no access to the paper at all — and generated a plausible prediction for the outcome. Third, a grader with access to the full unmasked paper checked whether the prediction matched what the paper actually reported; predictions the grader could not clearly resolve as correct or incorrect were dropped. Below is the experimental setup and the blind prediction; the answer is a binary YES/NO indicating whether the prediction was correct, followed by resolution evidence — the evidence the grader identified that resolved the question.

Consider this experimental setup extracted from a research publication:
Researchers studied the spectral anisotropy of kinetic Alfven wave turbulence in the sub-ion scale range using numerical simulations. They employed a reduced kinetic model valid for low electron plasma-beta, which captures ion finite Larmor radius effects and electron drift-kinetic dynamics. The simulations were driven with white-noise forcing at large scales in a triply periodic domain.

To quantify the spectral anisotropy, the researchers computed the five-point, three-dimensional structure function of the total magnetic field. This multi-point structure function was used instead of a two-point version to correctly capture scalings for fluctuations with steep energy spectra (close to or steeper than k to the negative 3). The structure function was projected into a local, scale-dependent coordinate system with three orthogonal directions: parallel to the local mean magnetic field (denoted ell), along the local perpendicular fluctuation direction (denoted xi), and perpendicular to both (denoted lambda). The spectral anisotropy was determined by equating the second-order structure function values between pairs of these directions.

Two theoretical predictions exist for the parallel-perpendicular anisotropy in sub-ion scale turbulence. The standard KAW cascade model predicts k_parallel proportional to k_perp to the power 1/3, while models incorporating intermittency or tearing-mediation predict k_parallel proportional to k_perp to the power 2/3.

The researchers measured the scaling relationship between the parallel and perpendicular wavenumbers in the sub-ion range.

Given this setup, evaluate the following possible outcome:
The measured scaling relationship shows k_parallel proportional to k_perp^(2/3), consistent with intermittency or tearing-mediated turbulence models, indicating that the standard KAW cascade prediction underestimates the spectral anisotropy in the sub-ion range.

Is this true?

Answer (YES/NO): YES